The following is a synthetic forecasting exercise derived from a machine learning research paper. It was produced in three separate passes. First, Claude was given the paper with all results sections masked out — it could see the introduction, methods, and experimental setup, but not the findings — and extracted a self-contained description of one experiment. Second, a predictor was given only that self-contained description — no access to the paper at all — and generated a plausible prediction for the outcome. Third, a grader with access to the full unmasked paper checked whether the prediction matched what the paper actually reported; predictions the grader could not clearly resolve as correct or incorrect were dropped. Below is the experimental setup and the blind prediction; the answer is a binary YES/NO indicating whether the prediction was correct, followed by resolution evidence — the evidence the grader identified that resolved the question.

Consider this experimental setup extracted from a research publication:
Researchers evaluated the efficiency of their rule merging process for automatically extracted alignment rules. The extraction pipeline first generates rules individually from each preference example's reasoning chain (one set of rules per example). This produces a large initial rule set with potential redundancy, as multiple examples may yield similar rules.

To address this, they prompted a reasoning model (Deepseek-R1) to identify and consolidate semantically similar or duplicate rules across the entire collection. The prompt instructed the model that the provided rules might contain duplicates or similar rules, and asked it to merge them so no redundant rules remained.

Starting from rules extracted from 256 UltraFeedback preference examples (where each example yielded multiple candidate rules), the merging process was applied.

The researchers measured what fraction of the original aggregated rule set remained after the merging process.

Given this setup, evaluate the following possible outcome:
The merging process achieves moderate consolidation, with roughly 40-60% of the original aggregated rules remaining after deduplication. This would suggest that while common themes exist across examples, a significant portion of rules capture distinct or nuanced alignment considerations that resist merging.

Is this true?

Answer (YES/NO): NO